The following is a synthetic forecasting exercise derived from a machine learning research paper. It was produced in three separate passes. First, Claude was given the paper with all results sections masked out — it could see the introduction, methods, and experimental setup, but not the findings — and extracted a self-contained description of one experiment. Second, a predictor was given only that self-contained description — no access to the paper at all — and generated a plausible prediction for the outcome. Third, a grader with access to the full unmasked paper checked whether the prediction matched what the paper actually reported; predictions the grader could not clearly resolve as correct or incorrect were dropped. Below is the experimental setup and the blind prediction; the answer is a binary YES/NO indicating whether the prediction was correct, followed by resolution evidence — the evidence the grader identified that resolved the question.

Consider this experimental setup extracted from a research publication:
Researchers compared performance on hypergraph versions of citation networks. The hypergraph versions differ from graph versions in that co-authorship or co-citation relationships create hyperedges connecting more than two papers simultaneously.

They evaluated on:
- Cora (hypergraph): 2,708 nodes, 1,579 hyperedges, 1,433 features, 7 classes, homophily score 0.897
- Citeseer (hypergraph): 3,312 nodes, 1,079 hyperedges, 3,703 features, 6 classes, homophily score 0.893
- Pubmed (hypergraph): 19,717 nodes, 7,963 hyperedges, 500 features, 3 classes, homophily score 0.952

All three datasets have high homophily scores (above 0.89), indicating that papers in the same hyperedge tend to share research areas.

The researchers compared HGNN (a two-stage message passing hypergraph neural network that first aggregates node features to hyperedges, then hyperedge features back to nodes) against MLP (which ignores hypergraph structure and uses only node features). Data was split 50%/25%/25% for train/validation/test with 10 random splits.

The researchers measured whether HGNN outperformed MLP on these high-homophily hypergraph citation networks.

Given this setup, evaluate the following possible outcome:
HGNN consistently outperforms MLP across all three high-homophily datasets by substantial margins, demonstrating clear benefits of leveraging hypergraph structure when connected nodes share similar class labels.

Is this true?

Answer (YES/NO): NO